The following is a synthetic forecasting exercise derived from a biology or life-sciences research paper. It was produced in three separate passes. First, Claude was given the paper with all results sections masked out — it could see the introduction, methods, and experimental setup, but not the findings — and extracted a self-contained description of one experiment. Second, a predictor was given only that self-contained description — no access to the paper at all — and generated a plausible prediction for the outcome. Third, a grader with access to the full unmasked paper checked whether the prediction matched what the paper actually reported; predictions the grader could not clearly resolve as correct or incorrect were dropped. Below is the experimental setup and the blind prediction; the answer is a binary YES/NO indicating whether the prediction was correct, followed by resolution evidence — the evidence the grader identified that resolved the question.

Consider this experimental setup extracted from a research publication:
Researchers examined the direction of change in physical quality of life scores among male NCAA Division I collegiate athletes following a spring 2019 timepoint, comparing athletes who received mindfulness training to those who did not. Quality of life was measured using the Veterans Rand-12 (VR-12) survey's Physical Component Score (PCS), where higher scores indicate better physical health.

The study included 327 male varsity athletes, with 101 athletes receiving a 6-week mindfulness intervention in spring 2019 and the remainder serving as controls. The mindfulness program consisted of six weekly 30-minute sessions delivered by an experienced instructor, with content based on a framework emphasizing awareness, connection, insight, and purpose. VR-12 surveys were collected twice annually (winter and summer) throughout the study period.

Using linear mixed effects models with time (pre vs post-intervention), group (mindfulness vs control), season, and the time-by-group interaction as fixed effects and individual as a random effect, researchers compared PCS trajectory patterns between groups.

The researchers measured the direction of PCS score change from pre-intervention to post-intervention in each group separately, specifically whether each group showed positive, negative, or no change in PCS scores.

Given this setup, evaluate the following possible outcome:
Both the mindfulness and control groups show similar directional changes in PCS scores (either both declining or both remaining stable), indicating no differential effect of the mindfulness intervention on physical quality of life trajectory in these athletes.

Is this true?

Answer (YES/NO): NO